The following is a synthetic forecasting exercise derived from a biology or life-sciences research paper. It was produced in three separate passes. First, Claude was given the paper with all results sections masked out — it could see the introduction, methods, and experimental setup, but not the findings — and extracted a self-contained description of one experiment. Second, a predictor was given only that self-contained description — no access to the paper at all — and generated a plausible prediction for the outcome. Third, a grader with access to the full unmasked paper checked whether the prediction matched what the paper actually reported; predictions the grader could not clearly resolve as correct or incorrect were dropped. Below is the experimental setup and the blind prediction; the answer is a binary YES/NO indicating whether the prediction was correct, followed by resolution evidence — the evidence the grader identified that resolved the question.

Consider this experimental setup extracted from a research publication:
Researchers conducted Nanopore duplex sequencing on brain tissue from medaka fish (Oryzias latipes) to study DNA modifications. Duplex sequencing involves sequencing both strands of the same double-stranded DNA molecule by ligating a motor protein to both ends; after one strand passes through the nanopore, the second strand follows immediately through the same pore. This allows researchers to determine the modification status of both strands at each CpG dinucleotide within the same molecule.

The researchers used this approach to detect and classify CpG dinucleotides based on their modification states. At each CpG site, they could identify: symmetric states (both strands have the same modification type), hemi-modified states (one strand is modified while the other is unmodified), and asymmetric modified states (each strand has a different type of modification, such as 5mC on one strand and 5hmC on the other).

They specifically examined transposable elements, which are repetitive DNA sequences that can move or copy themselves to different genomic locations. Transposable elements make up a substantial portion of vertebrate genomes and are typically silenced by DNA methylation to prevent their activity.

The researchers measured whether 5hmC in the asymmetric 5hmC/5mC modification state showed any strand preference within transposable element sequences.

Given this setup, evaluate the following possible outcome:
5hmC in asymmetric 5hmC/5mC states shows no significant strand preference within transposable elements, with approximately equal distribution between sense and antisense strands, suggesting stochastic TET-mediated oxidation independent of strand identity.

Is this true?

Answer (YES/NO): NO